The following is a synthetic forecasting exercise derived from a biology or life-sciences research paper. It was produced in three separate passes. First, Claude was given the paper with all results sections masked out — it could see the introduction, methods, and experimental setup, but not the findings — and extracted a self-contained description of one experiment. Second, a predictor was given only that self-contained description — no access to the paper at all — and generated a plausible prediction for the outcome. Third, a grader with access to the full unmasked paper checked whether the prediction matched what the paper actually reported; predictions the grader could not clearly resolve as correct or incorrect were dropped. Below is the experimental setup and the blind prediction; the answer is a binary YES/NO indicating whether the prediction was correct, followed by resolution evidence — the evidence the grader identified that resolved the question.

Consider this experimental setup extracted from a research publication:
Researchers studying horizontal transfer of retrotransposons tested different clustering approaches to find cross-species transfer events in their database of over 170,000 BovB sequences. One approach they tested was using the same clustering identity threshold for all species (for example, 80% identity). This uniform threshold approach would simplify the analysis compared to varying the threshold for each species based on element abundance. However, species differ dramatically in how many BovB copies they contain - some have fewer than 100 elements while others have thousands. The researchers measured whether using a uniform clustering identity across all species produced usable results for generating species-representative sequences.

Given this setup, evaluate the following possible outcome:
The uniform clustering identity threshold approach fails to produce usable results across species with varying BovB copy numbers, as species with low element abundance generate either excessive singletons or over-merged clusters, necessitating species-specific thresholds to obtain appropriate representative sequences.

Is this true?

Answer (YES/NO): YES